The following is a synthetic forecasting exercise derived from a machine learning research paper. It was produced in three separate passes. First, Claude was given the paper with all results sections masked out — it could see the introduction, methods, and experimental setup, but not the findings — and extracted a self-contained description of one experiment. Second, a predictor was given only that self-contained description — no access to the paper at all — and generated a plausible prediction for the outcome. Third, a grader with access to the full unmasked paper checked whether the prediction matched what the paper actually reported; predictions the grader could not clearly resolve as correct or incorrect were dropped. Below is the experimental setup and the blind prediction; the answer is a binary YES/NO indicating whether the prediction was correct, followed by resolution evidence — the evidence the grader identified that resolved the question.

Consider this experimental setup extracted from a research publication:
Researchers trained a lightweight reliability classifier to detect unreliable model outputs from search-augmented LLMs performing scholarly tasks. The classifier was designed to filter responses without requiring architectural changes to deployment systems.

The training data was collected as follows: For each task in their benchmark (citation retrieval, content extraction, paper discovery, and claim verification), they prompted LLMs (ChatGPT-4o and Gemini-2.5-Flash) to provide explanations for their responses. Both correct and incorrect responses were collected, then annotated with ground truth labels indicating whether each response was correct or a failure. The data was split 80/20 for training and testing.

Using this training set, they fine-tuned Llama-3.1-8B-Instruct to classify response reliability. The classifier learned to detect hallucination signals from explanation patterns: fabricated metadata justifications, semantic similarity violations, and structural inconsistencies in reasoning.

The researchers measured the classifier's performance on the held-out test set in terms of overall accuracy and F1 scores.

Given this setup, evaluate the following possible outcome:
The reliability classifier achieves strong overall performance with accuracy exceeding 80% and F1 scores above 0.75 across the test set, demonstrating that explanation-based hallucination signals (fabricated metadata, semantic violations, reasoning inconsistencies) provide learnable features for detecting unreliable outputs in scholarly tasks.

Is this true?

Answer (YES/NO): YES